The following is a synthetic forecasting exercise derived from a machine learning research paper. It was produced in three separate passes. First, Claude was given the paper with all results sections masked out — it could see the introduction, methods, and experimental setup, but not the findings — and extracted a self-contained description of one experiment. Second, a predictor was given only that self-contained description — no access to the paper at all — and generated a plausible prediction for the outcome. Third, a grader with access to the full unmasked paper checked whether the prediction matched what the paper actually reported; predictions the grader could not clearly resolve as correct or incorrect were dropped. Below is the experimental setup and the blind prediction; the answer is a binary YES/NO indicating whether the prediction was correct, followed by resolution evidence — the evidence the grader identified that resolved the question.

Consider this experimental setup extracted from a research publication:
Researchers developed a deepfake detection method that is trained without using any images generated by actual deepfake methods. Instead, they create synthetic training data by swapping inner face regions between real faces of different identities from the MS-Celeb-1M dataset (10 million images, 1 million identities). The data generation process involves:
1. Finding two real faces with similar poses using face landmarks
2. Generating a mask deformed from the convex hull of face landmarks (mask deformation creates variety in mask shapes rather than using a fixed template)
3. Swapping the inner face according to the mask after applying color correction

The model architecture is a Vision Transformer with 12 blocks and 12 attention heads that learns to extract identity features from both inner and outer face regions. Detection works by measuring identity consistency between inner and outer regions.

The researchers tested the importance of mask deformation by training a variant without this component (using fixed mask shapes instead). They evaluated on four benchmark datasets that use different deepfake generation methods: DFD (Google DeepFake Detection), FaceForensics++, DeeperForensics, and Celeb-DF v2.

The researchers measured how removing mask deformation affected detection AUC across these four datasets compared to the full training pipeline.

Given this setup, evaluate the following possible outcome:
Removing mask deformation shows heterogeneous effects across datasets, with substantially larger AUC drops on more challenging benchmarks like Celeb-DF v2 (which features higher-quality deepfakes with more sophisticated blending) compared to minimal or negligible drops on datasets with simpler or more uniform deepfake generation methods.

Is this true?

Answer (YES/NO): NO